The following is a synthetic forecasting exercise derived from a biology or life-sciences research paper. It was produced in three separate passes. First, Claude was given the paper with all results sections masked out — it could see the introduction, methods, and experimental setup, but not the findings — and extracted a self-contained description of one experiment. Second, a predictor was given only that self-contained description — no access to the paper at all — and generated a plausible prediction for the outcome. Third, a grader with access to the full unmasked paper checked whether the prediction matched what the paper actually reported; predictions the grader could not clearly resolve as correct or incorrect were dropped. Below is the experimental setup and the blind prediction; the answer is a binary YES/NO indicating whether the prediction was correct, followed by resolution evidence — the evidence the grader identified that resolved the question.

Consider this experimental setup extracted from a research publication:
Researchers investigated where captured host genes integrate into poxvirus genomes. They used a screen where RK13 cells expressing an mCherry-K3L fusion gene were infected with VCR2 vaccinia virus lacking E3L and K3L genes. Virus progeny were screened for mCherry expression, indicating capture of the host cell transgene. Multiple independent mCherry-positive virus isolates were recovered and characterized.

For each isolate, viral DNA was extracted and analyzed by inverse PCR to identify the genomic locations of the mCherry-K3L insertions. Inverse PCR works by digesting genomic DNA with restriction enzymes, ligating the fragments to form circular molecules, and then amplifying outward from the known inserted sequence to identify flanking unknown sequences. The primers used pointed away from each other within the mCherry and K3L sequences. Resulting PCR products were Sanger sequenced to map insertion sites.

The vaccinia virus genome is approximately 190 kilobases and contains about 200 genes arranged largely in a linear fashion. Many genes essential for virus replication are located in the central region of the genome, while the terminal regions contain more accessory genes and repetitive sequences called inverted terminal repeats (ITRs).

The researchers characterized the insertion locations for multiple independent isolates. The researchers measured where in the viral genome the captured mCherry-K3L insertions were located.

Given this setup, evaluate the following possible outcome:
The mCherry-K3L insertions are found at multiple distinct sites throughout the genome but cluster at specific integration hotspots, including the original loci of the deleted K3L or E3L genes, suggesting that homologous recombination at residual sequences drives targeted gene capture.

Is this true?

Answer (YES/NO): NO